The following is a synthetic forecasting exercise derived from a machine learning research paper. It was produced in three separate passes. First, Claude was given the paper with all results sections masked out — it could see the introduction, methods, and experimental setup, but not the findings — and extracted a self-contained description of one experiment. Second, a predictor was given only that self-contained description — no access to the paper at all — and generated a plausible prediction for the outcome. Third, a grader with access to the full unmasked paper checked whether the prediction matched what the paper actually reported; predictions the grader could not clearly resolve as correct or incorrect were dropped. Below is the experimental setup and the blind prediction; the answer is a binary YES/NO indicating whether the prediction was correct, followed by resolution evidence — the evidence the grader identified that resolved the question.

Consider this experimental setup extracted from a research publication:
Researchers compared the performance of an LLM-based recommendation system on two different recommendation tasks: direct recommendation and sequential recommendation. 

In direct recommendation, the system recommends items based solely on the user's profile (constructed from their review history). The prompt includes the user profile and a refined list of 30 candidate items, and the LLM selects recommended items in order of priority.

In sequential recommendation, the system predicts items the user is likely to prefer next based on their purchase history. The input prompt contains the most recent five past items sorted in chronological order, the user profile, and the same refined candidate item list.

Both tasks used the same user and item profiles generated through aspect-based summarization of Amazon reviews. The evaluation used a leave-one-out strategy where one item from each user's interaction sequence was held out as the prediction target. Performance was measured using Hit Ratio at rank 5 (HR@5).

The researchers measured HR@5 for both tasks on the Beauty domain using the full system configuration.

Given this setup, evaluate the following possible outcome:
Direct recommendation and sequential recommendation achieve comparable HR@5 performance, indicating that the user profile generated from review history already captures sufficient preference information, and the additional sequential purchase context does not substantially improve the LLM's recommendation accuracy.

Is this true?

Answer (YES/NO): YES